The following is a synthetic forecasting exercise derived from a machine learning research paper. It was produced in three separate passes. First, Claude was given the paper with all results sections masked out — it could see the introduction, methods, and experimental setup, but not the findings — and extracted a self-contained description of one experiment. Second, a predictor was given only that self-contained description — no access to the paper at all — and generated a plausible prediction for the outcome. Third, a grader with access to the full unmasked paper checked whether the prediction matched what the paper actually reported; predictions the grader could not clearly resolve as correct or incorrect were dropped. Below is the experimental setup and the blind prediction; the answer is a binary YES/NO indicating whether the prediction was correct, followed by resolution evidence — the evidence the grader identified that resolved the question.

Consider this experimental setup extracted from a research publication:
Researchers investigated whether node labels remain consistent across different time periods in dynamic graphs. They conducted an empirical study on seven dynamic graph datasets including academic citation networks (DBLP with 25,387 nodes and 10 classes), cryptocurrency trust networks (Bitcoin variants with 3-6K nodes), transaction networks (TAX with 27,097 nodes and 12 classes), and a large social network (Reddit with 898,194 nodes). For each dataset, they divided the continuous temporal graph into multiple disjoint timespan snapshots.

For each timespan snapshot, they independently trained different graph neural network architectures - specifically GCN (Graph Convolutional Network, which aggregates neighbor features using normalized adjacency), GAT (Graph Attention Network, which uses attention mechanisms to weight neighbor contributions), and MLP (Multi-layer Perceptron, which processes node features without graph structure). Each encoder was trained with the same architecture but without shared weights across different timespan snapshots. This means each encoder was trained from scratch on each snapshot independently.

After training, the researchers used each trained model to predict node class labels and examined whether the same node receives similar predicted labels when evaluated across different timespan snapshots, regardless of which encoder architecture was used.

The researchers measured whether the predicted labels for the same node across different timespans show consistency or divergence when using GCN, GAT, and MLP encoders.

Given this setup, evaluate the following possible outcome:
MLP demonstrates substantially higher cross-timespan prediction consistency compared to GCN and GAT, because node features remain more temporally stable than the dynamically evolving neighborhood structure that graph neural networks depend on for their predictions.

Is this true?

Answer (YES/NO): NO